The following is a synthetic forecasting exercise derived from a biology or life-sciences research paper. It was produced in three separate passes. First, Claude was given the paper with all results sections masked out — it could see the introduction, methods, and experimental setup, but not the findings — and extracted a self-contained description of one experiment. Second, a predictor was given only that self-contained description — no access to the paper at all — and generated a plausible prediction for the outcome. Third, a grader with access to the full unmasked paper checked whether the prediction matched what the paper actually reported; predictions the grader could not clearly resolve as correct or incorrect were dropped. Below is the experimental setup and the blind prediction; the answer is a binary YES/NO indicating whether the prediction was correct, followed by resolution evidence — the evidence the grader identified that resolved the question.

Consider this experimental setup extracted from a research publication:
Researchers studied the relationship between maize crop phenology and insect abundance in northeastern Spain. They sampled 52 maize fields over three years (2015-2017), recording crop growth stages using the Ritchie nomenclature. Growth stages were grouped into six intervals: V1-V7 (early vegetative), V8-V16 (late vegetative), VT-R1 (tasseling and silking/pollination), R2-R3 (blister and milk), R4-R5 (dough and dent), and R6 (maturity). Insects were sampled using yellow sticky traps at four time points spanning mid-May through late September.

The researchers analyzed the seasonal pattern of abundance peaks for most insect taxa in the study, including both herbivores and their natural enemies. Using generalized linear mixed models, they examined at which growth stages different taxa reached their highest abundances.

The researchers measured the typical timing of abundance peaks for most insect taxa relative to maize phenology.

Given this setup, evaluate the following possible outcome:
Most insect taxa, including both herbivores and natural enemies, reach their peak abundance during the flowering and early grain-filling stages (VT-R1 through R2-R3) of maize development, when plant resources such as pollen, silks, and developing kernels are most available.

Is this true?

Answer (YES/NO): NO